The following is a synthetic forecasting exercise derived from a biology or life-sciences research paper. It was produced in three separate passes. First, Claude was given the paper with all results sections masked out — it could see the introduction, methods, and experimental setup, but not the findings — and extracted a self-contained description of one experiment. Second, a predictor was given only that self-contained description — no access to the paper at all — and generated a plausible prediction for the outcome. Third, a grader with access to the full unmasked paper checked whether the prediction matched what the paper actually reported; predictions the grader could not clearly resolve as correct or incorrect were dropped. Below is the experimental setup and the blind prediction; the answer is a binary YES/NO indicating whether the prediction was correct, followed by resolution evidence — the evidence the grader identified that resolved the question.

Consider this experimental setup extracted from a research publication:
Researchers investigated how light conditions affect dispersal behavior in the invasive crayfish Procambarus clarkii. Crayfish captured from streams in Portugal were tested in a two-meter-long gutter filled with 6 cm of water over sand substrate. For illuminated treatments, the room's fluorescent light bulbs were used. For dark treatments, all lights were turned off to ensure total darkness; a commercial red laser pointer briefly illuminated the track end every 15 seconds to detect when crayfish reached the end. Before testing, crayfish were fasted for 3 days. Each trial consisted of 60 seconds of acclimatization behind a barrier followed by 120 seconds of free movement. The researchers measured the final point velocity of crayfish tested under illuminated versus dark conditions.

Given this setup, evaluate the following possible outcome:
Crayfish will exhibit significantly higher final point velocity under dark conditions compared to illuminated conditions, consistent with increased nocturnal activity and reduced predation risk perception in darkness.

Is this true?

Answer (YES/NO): NO